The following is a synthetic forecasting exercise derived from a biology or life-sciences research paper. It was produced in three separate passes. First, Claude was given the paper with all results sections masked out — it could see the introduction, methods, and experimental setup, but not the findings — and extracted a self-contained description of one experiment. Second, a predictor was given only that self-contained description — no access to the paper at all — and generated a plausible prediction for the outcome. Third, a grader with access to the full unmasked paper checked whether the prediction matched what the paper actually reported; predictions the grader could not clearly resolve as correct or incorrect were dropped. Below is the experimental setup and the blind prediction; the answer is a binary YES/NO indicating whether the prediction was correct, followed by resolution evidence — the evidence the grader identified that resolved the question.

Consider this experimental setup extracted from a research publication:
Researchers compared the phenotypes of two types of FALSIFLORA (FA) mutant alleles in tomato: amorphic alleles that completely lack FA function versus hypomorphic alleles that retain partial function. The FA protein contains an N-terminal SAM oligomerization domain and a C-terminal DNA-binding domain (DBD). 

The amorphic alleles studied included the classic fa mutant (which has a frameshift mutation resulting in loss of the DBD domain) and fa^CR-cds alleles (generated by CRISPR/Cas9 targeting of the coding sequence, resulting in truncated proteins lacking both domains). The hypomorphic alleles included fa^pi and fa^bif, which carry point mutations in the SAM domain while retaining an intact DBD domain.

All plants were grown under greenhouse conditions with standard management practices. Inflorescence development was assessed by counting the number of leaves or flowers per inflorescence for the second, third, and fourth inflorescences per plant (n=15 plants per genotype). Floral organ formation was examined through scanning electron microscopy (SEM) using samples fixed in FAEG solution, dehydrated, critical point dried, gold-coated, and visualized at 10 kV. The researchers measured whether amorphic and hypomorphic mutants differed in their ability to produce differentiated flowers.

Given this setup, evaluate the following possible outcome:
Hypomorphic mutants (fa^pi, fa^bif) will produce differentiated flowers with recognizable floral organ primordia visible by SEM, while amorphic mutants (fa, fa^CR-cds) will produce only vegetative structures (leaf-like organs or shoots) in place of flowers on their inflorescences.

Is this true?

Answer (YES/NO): YES